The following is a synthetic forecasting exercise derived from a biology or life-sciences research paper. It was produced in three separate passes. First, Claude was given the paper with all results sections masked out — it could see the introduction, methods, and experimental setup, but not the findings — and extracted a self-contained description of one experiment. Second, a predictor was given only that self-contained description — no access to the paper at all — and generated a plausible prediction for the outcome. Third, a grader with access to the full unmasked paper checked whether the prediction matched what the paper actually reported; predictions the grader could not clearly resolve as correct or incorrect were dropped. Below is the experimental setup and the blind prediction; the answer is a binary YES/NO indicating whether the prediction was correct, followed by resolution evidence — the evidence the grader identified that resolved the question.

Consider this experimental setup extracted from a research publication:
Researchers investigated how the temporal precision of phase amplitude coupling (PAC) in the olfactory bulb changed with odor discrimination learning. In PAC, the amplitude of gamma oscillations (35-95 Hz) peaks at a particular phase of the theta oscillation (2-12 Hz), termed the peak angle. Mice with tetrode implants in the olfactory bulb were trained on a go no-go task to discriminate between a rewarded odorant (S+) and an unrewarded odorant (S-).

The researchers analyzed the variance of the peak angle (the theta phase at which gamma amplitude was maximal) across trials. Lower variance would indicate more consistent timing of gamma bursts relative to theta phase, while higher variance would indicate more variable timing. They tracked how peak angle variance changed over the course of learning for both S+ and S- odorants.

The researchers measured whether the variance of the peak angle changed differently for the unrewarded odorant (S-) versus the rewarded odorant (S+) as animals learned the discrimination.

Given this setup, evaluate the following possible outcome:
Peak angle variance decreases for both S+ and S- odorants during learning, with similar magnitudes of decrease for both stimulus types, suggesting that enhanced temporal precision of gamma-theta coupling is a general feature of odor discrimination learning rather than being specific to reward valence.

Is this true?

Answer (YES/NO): NO